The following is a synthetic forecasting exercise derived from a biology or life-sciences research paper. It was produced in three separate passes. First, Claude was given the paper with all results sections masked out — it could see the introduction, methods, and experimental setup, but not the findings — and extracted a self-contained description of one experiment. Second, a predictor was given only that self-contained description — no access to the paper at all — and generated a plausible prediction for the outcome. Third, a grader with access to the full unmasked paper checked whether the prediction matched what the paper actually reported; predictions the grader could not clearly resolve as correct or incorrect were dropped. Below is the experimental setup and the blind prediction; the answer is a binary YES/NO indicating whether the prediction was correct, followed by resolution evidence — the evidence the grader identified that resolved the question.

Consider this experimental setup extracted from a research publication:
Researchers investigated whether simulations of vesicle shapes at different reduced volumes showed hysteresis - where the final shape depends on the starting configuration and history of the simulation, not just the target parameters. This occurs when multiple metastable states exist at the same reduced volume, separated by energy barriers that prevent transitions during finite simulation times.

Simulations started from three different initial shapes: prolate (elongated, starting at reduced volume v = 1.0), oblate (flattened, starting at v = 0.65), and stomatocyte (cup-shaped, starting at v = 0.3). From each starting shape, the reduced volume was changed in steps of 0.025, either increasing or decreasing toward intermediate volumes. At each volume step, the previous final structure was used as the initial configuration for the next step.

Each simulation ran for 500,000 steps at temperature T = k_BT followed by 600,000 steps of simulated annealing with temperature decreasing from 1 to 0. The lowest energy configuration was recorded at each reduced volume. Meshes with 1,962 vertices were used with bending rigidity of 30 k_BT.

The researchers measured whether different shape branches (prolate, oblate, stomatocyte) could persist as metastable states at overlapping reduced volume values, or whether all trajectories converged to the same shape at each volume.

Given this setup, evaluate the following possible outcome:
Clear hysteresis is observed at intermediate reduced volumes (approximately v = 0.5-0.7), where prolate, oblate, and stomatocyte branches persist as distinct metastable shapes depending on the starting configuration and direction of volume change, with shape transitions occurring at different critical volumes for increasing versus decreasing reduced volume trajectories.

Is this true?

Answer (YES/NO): YES